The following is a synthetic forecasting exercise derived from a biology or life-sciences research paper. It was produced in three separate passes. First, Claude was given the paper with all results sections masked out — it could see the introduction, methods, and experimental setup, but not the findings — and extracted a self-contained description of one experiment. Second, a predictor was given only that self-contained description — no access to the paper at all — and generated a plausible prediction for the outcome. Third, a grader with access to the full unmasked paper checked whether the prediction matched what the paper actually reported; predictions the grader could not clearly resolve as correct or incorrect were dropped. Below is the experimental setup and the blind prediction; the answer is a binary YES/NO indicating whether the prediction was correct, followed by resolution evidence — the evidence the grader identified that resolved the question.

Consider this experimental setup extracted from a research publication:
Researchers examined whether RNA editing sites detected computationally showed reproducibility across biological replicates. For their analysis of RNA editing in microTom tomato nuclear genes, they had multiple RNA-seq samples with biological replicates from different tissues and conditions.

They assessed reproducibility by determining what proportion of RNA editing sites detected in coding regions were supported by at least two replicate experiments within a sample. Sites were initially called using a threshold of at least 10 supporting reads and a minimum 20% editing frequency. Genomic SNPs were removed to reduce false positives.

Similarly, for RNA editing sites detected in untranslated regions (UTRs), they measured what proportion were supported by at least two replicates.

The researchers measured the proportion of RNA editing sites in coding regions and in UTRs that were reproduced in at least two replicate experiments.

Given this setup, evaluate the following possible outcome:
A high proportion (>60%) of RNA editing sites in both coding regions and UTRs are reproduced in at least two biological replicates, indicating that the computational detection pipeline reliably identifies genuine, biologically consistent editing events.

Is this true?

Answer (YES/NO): NO